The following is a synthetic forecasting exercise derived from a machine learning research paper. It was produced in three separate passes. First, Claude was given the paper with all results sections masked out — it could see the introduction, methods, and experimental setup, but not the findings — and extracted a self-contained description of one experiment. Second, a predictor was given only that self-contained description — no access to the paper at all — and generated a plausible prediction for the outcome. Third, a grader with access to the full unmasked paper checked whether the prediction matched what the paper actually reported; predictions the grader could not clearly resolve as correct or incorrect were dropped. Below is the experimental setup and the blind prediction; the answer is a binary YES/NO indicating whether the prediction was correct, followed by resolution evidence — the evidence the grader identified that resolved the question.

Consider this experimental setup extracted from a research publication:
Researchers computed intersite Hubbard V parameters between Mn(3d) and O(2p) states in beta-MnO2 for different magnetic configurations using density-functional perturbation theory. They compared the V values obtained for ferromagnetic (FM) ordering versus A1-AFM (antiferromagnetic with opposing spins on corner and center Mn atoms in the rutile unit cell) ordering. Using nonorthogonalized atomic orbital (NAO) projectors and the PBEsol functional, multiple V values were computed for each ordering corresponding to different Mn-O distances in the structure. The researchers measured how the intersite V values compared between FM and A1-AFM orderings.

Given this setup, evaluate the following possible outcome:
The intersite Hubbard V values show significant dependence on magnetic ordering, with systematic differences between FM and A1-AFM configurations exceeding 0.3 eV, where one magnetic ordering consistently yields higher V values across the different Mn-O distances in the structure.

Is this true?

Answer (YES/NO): NO